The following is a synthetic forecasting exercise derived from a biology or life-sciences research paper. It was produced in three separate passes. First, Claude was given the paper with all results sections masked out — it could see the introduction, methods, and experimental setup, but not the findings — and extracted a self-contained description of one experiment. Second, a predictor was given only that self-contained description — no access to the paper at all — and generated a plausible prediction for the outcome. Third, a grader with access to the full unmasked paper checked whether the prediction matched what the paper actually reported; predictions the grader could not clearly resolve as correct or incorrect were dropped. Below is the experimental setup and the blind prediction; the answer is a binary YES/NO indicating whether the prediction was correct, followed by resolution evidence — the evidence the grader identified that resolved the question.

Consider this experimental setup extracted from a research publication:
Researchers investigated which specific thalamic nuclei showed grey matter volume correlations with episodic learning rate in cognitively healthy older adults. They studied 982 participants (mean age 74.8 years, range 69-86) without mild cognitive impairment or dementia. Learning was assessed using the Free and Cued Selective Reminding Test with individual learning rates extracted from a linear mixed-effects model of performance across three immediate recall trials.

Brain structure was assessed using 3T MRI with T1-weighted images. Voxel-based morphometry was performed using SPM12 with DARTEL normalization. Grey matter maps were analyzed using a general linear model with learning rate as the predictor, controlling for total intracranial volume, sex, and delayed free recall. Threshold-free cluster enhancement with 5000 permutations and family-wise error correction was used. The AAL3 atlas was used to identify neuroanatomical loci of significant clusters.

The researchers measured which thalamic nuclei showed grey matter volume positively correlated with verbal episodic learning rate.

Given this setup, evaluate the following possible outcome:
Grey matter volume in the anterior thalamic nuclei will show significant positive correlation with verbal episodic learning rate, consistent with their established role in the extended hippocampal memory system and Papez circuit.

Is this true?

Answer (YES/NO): YES